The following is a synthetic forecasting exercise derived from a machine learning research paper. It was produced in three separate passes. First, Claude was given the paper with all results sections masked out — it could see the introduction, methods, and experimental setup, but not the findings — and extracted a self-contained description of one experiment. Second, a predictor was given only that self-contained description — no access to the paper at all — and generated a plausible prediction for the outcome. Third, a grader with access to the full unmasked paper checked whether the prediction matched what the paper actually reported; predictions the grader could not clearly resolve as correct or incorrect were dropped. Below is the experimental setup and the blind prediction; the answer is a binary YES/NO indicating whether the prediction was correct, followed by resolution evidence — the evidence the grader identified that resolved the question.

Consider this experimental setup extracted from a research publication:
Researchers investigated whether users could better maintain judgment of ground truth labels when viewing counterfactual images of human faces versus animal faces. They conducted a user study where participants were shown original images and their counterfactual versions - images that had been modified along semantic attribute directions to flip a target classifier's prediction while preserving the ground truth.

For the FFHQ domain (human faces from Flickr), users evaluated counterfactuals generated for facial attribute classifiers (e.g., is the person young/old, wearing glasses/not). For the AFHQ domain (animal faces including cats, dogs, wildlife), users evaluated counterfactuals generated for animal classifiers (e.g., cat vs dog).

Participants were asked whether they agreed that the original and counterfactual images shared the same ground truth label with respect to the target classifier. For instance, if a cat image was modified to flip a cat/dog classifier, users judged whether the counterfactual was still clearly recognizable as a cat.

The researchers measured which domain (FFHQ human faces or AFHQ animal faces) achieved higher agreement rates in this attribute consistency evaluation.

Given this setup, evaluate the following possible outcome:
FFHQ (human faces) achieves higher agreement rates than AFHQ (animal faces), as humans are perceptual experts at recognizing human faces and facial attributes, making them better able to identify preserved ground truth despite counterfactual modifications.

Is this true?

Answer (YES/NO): YES